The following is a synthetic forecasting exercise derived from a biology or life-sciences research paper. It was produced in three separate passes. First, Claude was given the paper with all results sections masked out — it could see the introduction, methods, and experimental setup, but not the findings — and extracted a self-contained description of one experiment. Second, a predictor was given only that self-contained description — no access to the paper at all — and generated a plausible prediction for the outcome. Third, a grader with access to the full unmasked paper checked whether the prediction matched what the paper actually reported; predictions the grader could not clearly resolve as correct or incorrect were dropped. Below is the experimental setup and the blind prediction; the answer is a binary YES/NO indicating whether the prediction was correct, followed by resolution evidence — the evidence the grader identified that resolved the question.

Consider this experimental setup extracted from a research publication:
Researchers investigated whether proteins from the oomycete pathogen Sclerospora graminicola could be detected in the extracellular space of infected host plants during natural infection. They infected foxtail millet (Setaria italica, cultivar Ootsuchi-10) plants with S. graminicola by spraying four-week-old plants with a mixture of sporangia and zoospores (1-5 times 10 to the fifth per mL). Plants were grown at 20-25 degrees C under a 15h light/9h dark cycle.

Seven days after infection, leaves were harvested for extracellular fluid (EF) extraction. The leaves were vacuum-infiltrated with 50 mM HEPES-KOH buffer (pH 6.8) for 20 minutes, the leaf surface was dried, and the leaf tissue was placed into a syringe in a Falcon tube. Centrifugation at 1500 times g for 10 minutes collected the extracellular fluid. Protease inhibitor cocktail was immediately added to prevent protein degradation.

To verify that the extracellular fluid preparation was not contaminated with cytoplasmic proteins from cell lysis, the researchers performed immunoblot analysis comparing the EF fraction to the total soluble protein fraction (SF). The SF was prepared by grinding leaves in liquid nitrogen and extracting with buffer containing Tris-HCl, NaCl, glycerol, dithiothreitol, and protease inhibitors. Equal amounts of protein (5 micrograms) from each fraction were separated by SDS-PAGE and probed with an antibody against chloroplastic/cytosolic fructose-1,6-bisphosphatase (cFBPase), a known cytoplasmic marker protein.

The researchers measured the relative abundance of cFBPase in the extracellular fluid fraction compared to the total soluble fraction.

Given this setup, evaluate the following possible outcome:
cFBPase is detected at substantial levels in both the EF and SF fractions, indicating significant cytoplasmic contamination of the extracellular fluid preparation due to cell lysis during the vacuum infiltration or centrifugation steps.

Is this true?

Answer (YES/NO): NO